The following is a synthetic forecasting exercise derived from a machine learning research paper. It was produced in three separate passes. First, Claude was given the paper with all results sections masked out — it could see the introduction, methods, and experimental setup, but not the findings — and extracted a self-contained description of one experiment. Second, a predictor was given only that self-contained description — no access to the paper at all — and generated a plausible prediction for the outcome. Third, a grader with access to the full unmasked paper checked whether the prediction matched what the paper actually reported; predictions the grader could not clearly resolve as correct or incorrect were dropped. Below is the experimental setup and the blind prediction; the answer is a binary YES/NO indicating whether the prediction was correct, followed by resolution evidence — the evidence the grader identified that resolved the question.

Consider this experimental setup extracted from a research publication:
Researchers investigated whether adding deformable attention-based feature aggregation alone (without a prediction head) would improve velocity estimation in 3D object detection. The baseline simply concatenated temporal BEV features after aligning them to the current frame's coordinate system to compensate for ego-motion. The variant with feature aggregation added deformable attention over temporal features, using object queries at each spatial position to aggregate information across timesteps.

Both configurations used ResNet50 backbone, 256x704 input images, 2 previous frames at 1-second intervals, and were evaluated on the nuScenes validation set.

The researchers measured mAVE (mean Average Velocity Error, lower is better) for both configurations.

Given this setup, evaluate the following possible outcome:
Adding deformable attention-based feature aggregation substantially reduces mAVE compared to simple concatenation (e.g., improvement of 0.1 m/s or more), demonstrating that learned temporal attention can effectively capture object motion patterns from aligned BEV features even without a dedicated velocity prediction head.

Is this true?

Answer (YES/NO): NO